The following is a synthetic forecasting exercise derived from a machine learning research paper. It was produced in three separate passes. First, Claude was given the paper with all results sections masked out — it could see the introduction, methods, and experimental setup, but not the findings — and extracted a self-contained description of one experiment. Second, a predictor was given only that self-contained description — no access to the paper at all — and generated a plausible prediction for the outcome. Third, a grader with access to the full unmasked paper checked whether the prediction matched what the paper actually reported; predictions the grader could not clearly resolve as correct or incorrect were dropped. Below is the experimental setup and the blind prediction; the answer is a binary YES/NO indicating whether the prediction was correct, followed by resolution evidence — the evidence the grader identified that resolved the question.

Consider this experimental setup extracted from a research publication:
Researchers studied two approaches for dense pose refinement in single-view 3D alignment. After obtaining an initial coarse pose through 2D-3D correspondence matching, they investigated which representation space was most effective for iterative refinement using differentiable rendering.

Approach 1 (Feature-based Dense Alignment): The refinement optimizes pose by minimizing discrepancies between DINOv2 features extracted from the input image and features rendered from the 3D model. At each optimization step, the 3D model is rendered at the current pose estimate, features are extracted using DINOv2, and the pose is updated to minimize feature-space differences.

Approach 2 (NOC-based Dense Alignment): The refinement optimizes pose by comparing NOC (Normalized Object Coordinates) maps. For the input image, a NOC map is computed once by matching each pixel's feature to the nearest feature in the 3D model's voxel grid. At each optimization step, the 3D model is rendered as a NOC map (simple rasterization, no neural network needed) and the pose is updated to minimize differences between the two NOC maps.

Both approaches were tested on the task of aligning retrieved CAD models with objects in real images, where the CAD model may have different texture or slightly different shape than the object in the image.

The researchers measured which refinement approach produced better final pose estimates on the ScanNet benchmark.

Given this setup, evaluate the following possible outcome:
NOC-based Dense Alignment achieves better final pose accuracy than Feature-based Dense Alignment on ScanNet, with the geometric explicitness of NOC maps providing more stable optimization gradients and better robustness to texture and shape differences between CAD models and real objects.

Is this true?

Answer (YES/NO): YES